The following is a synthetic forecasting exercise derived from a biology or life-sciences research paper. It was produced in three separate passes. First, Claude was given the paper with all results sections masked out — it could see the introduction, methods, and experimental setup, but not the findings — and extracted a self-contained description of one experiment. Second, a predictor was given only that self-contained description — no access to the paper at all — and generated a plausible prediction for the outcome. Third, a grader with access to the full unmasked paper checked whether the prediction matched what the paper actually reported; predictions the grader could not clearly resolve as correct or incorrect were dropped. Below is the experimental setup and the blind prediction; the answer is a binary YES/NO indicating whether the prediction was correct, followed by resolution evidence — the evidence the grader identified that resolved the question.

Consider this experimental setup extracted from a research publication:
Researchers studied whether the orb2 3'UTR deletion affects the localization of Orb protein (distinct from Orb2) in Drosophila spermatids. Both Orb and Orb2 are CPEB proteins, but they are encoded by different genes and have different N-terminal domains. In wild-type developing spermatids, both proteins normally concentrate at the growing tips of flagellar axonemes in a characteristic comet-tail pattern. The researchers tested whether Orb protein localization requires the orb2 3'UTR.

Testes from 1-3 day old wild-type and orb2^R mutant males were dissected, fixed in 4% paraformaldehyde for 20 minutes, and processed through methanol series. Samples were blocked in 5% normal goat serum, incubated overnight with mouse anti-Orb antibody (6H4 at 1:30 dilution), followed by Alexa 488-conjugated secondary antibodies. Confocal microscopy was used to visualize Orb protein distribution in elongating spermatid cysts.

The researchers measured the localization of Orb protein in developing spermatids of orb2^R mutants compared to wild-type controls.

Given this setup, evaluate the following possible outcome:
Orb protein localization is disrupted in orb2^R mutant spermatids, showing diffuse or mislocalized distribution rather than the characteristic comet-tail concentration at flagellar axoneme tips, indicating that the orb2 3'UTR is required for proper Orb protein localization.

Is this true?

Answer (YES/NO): YES